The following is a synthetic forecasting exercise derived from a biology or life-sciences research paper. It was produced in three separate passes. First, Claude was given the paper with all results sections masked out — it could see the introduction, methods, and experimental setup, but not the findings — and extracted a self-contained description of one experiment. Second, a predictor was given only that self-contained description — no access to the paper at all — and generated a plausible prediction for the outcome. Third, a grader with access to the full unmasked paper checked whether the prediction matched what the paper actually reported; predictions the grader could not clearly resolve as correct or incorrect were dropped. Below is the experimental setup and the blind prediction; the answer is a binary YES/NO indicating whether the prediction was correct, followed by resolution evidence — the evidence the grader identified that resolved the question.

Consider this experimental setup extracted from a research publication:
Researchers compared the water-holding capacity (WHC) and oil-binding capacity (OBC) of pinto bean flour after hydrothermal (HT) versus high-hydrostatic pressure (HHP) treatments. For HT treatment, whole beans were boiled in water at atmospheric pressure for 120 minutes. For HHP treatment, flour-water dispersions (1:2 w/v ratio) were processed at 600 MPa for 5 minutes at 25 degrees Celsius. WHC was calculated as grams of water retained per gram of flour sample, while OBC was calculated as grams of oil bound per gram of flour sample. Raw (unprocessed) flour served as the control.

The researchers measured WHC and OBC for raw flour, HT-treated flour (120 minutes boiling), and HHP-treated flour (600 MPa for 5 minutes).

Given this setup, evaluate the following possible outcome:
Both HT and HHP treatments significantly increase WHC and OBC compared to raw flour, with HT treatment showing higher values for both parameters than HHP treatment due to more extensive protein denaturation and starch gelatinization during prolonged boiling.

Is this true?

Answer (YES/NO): NO